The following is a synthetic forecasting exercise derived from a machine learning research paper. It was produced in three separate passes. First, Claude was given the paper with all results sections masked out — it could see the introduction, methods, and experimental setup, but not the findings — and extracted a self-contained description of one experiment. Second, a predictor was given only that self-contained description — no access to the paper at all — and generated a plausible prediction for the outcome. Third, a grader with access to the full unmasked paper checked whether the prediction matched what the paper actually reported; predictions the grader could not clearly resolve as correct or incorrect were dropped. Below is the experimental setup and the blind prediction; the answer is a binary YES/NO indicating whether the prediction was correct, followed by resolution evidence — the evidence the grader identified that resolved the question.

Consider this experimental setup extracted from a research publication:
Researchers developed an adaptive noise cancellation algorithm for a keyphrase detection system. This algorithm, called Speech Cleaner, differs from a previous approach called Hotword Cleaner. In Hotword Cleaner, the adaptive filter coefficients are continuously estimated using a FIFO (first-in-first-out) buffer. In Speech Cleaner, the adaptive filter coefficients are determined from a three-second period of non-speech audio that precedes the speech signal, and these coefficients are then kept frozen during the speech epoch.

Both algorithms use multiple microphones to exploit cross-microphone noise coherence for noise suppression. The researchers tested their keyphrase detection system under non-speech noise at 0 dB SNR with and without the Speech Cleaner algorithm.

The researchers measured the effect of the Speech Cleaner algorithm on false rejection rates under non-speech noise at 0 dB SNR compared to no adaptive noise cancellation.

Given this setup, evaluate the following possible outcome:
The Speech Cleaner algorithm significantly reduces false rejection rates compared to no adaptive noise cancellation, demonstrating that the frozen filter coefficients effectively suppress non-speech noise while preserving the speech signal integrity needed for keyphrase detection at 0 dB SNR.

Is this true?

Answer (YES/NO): YES